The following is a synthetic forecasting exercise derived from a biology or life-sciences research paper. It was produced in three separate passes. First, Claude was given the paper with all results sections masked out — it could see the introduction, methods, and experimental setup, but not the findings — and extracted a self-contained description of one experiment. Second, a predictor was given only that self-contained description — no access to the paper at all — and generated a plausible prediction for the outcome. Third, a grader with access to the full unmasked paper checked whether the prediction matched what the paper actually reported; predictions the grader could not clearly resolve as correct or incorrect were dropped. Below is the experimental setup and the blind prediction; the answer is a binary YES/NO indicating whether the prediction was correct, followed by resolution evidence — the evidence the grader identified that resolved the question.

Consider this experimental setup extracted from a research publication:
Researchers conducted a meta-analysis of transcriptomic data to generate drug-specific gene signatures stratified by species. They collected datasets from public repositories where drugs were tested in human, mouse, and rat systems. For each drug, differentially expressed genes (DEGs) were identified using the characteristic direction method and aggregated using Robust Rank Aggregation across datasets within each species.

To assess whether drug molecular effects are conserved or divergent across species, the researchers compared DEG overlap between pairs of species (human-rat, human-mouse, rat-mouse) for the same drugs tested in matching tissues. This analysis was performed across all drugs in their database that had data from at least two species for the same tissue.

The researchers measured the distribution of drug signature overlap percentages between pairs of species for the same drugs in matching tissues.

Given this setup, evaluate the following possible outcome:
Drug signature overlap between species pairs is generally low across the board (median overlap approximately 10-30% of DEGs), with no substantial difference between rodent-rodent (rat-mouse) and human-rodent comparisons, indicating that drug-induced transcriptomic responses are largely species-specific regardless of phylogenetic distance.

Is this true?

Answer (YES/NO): NO